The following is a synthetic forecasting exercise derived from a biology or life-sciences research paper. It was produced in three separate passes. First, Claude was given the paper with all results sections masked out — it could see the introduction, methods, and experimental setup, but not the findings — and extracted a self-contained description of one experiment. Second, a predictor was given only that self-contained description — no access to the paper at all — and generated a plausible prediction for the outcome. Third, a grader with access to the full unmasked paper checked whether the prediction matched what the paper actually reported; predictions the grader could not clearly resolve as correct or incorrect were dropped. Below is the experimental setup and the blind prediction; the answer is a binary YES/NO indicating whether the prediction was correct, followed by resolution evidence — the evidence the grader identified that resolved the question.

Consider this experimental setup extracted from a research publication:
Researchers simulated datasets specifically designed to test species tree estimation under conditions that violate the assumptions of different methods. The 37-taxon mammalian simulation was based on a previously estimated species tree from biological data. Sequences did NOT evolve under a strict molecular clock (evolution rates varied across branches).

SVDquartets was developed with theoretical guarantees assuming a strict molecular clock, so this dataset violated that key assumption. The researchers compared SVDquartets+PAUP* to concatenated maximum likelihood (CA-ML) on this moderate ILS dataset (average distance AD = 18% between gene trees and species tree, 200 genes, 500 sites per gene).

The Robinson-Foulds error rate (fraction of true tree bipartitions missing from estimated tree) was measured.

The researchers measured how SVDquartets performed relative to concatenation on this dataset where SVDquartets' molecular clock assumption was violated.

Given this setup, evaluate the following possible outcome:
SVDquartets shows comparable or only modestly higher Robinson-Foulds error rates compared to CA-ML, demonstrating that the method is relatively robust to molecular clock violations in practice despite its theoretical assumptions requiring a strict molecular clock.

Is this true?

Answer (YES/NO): NO